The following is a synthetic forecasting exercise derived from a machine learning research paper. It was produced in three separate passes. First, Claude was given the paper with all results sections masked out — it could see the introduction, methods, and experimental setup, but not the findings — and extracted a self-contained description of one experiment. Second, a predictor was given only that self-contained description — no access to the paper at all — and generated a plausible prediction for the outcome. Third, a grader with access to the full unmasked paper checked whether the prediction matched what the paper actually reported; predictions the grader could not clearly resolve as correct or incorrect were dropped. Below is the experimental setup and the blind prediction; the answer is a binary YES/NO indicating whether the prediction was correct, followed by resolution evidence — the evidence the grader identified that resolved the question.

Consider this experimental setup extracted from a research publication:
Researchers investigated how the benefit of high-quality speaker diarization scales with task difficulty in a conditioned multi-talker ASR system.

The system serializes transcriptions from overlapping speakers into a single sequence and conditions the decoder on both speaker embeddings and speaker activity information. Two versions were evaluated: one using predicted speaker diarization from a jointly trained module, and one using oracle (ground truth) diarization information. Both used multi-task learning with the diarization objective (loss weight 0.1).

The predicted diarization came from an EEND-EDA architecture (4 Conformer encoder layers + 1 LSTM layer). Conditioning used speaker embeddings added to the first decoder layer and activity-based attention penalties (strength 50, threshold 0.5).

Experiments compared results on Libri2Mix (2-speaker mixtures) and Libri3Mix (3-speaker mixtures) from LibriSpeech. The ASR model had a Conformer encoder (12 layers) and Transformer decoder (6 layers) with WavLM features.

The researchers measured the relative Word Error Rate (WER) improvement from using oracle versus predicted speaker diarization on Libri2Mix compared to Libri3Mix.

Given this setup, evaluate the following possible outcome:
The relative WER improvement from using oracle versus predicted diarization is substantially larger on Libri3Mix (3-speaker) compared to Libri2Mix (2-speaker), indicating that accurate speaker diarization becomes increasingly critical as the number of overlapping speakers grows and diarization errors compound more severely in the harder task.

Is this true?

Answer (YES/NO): YES